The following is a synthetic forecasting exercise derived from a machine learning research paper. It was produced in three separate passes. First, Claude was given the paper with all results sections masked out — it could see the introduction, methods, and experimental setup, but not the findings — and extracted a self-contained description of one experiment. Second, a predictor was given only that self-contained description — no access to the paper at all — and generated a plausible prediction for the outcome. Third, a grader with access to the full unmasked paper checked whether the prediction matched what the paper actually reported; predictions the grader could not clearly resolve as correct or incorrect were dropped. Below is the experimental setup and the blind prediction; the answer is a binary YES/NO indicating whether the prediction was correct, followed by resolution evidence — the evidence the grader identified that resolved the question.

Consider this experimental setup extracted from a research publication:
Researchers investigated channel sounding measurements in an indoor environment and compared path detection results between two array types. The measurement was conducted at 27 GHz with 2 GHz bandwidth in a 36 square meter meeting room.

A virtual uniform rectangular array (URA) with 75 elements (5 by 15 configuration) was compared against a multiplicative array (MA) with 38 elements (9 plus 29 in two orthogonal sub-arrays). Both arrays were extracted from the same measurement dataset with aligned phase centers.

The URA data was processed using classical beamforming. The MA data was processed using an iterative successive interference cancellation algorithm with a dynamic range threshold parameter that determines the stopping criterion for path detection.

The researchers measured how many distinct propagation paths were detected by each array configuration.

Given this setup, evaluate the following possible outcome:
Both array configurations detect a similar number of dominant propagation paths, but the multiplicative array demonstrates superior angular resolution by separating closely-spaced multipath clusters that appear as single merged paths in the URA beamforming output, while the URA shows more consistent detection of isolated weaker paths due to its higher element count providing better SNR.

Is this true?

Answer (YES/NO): NO